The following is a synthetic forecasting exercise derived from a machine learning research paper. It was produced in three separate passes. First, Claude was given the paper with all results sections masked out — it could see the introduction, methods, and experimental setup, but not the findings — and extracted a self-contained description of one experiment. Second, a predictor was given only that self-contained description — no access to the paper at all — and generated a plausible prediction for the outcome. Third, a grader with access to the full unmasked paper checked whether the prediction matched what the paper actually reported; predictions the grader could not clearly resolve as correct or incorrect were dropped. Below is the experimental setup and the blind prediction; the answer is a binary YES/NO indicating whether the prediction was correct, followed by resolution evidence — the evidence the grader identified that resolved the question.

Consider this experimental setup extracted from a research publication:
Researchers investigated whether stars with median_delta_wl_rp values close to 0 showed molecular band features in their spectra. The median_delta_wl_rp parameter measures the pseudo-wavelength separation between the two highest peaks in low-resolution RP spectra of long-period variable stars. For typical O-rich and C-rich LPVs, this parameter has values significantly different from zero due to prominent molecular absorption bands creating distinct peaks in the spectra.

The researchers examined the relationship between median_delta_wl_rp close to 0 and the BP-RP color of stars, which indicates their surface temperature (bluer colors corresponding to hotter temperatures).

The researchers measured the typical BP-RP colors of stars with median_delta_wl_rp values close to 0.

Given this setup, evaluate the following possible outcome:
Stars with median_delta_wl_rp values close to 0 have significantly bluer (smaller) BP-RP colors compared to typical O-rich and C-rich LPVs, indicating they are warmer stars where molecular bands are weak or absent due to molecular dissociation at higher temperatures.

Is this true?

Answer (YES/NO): YES